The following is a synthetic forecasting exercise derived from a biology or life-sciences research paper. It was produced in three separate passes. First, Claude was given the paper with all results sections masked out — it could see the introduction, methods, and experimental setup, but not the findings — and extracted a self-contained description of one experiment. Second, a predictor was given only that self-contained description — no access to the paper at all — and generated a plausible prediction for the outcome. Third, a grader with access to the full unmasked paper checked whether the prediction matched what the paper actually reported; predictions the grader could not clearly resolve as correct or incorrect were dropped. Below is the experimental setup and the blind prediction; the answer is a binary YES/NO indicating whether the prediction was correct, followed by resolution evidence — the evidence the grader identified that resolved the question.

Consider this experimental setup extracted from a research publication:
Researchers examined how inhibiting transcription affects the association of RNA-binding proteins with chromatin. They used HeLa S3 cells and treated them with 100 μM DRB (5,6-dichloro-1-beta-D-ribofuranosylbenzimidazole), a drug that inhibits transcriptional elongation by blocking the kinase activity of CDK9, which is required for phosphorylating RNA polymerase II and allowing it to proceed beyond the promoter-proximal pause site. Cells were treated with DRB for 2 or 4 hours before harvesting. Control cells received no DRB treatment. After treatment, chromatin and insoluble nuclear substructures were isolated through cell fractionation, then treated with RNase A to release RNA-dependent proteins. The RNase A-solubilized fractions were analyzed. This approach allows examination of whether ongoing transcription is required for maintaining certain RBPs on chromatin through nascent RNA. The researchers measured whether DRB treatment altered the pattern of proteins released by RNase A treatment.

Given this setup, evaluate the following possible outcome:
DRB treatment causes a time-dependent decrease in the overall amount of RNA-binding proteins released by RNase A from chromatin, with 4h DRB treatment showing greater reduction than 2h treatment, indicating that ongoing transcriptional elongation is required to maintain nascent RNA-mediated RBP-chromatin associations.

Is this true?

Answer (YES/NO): NO